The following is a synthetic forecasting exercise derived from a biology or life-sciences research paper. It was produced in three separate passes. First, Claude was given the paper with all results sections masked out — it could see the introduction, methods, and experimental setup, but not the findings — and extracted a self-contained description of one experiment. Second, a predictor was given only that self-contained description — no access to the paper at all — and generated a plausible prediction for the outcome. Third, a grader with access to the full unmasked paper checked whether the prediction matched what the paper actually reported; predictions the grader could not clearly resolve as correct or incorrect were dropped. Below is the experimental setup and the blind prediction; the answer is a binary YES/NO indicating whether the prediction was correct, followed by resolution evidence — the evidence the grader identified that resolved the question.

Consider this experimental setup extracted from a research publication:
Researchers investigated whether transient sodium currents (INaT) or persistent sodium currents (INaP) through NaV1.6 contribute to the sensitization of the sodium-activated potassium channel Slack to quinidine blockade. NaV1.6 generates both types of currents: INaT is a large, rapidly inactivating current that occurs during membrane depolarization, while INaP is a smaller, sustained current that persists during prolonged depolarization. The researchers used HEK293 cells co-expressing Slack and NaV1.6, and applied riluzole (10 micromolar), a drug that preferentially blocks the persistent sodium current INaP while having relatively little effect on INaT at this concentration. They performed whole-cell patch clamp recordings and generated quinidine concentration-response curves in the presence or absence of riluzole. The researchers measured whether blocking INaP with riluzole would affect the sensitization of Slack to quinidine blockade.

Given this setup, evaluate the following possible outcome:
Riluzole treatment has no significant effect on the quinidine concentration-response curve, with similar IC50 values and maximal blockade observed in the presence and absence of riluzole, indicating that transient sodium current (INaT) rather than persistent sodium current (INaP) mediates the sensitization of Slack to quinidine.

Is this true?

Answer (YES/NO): YES